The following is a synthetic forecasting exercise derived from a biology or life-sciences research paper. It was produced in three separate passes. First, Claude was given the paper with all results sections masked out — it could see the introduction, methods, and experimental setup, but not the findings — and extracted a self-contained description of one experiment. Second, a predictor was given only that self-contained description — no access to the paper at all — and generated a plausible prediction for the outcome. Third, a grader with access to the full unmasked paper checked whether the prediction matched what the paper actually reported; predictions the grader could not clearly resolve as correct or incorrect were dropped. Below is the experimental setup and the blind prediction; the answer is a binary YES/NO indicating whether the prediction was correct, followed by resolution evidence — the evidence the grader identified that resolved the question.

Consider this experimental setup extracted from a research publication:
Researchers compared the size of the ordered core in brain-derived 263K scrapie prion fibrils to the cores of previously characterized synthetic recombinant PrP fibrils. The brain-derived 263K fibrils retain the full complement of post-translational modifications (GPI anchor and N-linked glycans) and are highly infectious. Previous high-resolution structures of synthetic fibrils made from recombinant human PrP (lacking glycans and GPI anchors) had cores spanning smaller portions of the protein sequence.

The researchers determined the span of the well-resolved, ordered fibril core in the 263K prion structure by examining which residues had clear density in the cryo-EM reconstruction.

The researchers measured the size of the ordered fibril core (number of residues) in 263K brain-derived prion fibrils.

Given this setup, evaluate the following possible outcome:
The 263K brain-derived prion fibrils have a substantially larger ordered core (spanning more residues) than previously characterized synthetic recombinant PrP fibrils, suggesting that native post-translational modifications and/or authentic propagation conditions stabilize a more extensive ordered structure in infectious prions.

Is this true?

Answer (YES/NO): YES